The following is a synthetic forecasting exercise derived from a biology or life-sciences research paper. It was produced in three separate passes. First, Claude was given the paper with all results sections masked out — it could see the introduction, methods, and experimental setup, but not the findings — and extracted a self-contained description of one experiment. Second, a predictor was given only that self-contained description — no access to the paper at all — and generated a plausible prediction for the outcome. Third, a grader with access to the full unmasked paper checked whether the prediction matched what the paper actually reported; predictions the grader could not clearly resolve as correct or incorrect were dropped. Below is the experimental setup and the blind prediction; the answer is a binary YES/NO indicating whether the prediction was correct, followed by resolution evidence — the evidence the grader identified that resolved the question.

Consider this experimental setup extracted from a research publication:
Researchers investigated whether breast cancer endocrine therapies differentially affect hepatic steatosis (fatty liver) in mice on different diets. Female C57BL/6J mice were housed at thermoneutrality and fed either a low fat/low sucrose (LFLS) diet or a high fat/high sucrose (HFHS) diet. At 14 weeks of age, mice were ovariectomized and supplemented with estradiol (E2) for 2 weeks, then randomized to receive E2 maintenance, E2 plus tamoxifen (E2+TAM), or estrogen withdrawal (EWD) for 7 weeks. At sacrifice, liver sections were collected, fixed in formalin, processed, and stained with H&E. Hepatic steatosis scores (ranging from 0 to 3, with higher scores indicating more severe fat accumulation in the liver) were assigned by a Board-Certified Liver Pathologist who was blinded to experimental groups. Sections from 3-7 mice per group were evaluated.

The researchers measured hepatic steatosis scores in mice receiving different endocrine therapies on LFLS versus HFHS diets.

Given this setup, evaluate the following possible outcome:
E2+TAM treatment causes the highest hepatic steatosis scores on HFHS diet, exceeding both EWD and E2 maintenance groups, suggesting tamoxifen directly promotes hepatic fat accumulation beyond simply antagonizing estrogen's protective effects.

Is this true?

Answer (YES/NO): NO